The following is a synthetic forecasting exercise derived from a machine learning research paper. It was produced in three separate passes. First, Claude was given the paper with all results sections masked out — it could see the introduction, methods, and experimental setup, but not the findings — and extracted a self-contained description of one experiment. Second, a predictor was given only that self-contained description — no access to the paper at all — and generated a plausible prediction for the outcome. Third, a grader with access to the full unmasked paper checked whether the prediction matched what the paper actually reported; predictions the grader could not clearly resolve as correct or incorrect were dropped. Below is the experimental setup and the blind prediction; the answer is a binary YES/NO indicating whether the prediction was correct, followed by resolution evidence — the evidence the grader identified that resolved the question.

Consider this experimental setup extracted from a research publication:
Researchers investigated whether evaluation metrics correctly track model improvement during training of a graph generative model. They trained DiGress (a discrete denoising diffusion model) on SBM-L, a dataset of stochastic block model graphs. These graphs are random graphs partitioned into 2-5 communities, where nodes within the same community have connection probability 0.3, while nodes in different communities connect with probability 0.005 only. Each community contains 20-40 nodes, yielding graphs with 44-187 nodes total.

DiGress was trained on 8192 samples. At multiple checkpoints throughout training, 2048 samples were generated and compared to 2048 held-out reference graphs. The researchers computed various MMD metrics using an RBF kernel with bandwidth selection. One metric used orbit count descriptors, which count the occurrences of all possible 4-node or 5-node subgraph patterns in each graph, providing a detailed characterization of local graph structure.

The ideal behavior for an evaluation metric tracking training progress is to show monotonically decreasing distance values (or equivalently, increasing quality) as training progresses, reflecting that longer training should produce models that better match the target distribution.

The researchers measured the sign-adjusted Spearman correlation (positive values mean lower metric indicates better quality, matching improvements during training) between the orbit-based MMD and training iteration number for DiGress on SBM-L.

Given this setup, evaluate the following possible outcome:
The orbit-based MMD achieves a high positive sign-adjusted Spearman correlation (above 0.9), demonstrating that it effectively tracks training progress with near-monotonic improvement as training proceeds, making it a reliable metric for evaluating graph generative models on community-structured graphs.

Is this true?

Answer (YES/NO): NO